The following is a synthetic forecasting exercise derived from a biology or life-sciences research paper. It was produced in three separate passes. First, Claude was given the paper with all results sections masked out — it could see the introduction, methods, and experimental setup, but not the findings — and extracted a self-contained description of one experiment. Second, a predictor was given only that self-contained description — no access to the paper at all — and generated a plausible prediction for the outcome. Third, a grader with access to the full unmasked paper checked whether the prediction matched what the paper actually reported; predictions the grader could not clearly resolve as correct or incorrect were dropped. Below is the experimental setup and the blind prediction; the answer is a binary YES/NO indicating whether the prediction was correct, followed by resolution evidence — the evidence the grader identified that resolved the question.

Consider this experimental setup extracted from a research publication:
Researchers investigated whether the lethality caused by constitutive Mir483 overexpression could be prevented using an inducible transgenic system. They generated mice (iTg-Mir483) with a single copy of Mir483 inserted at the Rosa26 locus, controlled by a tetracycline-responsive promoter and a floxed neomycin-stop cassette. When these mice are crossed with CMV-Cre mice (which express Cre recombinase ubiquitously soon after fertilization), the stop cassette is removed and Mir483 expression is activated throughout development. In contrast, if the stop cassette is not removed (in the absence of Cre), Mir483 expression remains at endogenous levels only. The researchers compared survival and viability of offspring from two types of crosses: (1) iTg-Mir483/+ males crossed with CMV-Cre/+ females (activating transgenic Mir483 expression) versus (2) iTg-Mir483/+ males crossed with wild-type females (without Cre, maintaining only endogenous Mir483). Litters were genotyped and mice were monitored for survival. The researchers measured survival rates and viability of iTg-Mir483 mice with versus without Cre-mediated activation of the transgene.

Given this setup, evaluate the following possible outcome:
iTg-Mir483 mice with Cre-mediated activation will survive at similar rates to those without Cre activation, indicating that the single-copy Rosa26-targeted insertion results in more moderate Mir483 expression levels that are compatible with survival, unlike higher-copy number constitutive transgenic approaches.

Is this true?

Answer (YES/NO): NO